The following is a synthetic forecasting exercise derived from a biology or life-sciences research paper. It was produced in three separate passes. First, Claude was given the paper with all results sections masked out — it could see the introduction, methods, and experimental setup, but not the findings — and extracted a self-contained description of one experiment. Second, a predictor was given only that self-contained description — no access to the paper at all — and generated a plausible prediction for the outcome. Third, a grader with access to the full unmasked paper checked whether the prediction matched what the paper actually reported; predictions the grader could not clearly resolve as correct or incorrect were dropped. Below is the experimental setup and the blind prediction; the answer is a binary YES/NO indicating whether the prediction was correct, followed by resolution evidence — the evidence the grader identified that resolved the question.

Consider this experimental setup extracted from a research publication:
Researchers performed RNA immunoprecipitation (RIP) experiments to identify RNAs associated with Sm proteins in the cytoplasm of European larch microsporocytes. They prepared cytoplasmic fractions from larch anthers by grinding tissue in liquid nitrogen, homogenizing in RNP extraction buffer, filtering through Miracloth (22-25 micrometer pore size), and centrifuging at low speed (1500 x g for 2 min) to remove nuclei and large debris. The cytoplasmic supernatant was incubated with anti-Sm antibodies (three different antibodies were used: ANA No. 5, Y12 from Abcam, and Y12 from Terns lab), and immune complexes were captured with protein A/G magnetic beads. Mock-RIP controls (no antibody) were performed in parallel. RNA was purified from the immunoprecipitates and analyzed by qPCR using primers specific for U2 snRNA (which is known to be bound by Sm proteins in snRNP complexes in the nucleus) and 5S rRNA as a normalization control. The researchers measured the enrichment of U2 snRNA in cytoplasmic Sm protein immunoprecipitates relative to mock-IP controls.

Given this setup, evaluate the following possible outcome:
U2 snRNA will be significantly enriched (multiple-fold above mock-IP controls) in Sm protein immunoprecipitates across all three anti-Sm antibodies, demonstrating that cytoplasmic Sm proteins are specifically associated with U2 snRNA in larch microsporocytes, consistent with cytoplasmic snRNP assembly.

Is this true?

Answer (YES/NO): YES